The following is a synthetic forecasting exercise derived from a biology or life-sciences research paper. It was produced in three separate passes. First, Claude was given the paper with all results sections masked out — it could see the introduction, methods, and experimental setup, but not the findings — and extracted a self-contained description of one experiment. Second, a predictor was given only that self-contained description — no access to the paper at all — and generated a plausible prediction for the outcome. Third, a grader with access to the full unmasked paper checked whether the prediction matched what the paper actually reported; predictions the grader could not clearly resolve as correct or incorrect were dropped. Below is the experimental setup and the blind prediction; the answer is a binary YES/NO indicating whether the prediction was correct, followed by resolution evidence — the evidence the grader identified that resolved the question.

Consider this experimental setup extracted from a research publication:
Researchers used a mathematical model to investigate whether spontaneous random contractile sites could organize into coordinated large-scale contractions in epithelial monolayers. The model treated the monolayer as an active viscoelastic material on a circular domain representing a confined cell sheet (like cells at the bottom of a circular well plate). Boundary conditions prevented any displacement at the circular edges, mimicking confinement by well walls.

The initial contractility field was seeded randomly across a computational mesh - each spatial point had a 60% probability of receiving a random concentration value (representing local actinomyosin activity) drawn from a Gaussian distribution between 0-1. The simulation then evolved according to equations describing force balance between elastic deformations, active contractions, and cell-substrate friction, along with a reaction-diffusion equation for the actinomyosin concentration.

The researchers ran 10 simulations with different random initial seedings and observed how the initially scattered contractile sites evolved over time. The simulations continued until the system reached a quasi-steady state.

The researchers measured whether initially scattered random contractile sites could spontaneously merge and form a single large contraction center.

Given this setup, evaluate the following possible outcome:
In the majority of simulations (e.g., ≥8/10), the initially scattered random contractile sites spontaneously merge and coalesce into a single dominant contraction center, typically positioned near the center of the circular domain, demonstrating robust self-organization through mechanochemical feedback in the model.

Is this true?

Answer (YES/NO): NO